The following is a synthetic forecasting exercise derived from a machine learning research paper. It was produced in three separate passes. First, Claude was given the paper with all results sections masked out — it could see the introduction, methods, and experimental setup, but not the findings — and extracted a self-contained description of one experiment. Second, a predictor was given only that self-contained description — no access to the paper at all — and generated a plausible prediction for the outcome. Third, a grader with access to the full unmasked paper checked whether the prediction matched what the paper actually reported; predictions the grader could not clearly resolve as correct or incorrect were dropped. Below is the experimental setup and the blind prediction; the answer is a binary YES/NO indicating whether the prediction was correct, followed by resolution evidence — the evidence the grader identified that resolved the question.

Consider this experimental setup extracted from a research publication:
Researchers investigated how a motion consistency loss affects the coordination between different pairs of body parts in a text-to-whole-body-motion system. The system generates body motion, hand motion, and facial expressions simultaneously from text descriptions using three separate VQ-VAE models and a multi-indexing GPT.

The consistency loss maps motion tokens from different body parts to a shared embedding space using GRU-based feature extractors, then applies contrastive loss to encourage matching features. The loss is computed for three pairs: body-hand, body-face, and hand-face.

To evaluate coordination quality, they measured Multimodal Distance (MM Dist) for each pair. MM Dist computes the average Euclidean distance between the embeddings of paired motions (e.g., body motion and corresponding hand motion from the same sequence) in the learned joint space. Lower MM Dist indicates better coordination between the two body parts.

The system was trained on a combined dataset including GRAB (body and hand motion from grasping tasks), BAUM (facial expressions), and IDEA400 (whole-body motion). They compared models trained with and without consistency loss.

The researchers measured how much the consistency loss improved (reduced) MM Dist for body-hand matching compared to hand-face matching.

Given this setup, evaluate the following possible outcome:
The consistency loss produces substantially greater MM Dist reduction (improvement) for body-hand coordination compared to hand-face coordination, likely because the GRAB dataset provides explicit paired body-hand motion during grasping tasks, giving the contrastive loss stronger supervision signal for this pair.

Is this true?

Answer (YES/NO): YES